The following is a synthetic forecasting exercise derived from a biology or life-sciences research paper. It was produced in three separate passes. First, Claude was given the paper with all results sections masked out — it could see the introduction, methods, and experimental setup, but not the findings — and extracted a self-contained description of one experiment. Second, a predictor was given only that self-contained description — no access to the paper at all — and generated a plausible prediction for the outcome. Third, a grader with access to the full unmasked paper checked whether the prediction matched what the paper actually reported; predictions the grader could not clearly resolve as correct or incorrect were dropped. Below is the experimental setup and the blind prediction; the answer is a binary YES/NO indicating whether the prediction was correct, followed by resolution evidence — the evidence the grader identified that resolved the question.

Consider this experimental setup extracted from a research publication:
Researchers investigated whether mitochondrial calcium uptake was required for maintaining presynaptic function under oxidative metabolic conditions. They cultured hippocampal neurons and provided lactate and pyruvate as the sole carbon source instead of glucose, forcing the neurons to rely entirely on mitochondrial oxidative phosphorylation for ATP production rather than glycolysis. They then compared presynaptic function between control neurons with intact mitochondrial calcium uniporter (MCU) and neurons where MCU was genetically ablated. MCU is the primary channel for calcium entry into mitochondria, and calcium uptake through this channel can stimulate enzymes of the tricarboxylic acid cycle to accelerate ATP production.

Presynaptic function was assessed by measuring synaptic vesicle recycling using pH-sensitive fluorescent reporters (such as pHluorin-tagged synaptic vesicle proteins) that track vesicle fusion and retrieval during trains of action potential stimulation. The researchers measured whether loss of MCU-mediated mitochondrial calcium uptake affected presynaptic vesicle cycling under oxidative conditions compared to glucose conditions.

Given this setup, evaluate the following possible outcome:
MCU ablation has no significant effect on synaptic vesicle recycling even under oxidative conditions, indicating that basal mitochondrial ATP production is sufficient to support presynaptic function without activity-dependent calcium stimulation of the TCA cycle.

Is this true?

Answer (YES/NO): NO